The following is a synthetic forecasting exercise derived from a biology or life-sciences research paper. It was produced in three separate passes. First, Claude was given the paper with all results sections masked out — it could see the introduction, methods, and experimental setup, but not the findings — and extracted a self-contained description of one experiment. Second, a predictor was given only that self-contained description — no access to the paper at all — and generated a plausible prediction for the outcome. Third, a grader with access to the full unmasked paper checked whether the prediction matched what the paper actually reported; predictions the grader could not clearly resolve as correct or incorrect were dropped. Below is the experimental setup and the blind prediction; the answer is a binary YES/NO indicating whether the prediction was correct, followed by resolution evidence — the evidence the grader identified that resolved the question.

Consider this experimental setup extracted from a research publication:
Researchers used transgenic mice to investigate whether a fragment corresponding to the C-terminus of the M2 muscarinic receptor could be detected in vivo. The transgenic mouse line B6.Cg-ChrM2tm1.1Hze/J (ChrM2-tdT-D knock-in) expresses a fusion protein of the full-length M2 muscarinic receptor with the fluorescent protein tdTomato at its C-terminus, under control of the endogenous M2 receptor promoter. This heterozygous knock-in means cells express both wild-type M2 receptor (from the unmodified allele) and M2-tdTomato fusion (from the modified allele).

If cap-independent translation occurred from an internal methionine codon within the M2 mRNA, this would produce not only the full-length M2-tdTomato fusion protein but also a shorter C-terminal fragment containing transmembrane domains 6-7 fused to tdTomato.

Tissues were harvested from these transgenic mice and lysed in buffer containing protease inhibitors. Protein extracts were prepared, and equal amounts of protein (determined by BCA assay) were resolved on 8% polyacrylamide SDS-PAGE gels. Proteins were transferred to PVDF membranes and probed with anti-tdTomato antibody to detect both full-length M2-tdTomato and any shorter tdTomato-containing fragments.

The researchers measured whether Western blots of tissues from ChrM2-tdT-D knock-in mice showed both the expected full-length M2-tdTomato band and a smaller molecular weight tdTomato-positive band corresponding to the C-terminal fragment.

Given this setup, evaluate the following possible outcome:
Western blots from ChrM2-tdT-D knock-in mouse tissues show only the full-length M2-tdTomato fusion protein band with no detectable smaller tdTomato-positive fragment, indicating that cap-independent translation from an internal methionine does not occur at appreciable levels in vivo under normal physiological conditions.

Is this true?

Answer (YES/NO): NO